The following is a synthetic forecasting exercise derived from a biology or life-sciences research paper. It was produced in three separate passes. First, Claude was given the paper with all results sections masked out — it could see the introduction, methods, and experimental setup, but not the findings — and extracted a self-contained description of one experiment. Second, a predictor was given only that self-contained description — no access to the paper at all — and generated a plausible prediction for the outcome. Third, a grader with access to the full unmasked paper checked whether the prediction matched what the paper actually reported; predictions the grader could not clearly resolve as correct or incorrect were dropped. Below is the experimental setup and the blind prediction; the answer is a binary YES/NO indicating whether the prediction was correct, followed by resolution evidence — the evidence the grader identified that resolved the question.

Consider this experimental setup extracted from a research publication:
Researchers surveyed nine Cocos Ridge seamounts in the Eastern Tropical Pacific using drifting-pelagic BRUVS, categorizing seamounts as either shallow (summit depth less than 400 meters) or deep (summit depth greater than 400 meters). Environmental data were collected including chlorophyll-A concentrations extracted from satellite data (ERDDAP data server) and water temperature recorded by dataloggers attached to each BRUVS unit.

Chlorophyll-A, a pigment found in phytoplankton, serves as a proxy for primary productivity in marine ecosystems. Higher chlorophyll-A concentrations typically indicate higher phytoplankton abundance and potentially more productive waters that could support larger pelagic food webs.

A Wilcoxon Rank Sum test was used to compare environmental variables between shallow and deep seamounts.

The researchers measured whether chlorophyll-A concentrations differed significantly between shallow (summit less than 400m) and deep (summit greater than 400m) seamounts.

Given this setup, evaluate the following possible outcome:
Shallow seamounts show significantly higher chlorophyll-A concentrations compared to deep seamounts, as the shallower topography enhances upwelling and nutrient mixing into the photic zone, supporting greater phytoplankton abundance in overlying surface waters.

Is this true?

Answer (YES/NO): NO